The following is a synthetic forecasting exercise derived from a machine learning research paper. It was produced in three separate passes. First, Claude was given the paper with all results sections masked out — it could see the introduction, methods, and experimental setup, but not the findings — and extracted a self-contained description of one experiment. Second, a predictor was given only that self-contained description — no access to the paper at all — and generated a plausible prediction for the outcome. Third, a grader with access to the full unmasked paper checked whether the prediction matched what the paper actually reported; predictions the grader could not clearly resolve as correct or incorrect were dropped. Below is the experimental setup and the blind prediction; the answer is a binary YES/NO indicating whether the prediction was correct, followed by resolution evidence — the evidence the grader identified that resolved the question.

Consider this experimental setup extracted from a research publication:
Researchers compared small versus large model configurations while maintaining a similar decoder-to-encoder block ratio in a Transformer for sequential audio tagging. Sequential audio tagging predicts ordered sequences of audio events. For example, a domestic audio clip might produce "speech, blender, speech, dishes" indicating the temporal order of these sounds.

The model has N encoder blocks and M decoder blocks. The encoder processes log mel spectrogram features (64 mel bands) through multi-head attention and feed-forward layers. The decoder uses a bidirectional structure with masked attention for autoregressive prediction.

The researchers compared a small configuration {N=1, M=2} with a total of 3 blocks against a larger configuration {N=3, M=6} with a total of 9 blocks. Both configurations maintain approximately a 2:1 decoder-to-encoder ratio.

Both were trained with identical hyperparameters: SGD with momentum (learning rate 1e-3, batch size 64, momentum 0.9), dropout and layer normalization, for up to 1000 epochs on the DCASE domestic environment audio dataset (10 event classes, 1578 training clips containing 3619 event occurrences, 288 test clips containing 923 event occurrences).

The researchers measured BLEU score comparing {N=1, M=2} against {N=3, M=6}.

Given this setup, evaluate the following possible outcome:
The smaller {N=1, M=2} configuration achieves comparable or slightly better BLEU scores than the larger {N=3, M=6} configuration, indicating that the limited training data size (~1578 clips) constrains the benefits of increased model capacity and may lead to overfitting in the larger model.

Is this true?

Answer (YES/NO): YES